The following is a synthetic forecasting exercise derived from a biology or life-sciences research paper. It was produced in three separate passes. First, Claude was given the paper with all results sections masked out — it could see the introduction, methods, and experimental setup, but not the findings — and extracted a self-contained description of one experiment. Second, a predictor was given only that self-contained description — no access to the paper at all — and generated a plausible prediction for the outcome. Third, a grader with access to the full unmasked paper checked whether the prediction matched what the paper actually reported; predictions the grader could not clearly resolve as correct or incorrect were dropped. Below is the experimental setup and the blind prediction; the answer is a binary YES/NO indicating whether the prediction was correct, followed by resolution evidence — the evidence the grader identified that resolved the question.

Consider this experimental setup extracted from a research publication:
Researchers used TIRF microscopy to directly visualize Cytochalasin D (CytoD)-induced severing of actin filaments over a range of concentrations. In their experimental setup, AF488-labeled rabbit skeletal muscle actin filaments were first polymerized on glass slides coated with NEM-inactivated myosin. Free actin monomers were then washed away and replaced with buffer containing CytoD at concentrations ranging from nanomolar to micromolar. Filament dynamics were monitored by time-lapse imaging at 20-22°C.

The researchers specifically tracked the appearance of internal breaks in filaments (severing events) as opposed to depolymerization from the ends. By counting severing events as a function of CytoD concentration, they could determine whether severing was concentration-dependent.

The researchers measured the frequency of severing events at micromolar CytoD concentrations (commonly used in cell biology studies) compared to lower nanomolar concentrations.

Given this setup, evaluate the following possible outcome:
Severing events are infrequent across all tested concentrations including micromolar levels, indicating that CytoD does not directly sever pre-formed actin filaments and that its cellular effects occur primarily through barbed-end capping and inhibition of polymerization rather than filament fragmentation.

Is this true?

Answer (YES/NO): NO